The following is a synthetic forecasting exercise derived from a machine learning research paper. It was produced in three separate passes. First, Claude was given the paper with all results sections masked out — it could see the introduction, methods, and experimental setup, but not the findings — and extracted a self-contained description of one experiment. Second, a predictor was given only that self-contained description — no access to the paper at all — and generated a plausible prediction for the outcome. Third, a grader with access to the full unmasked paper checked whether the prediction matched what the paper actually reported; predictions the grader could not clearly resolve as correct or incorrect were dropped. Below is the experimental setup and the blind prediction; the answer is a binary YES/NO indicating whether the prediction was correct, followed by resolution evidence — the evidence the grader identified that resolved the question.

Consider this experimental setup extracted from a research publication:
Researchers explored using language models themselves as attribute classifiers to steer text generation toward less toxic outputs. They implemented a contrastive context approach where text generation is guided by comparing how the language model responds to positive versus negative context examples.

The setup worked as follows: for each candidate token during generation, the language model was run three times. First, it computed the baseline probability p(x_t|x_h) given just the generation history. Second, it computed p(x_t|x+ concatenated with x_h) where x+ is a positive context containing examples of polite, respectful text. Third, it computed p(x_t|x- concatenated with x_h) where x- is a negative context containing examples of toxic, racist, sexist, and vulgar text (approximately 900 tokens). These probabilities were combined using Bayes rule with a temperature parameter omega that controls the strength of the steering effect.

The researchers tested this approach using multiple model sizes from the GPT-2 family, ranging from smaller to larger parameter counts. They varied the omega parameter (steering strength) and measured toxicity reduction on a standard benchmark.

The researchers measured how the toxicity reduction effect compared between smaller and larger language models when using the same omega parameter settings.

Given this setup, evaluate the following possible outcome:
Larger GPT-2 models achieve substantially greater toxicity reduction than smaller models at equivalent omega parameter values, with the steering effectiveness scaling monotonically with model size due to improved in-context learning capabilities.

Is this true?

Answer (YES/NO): NO